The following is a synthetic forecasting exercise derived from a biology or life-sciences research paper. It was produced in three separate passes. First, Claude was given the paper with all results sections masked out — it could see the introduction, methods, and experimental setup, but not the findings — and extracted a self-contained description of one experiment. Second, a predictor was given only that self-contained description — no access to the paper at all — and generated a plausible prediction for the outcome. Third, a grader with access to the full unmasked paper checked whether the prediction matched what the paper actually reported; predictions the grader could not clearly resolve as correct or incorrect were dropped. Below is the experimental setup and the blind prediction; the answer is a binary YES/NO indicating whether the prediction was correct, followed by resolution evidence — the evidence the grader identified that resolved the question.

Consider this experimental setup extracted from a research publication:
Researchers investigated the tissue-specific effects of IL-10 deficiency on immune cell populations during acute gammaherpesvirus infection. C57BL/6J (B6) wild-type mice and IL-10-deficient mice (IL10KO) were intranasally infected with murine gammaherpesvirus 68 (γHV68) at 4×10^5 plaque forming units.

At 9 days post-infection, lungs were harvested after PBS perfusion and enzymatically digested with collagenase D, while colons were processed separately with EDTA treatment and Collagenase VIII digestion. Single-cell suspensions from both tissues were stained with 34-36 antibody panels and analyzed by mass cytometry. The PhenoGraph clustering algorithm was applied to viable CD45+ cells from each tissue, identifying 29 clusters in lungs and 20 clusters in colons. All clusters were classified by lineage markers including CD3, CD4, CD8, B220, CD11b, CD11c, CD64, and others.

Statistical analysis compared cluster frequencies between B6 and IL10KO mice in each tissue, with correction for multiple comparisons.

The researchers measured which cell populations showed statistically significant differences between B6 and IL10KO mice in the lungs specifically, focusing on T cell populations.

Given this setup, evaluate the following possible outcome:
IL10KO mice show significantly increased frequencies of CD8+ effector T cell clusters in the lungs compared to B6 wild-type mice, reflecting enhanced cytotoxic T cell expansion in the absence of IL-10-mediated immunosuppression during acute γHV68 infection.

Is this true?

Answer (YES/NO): NO